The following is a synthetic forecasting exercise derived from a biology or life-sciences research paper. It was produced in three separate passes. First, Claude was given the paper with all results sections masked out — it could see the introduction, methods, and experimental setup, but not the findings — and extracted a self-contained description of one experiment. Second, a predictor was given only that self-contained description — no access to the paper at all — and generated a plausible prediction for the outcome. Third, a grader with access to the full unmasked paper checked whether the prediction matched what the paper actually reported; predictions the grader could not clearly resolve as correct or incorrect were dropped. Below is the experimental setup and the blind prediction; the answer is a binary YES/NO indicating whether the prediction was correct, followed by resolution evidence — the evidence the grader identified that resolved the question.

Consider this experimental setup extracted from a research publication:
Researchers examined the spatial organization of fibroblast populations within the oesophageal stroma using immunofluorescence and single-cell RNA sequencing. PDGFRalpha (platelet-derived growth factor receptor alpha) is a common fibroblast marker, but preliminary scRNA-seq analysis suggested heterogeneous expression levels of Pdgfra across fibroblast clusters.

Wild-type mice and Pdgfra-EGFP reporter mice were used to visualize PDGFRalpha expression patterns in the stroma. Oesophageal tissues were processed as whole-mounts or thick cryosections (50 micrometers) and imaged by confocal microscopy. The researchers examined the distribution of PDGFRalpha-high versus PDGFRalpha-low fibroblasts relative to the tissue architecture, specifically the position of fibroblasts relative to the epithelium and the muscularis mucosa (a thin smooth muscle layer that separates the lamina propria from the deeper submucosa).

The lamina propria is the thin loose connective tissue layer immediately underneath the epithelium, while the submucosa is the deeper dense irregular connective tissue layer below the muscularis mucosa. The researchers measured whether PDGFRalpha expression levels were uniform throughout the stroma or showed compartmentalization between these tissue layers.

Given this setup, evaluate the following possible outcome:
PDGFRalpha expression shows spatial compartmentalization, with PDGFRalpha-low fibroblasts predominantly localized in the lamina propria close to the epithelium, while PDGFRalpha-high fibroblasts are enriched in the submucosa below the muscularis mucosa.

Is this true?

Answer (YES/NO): YES